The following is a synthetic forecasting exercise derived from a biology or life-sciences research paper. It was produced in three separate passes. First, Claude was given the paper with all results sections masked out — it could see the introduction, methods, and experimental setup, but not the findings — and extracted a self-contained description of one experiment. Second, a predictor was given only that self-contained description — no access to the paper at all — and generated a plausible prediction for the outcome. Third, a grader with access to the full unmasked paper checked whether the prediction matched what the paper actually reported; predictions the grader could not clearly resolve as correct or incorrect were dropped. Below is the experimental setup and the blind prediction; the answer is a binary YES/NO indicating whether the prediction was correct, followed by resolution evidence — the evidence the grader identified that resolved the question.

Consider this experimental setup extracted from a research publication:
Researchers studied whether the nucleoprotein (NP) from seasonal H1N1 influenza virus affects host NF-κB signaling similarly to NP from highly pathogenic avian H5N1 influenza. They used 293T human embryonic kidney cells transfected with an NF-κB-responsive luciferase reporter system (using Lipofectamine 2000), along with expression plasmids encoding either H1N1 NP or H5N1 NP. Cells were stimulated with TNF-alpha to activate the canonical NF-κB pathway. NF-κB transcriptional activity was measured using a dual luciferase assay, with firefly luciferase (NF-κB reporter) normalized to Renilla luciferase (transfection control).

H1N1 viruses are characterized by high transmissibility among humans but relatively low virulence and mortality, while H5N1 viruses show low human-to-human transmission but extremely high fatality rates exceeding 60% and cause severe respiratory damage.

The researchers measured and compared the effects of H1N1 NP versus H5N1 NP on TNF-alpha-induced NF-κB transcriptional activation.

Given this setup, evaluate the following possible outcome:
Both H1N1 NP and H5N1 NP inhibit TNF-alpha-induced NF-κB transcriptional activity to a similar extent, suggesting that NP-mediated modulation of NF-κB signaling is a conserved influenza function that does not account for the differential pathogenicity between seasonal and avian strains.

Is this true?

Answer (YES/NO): NO